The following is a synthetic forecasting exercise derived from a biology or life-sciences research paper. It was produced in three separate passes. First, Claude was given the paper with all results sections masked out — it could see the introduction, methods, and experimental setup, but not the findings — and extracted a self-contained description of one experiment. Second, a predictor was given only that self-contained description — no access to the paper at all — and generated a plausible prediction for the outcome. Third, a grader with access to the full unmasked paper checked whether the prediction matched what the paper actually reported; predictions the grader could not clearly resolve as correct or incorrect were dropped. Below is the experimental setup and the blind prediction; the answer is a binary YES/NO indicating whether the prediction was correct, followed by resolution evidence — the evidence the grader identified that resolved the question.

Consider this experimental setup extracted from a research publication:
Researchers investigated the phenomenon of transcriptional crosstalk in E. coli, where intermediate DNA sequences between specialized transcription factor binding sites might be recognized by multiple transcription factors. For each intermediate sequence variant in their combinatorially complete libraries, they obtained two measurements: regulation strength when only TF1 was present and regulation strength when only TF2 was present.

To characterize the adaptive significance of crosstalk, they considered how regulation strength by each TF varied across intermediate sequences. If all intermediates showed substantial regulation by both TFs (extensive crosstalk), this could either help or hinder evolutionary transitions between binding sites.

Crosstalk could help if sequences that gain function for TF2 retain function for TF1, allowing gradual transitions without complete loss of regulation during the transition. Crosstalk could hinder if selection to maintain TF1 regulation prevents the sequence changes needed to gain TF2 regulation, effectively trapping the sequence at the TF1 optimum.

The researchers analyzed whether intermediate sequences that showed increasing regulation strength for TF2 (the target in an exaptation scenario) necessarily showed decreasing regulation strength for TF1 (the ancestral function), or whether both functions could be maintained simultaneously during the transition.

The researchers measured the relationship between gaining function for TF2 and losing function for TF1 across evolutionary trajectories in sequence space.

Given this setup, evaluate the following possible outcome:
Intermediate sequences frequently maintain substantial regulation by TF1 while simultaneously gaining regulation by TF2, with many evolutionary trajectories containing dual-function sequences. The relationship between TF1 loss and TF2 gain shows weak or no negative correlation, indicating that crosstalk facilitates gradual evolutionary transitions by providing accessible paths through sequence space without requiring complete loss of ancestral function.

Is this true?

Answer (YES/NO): YES